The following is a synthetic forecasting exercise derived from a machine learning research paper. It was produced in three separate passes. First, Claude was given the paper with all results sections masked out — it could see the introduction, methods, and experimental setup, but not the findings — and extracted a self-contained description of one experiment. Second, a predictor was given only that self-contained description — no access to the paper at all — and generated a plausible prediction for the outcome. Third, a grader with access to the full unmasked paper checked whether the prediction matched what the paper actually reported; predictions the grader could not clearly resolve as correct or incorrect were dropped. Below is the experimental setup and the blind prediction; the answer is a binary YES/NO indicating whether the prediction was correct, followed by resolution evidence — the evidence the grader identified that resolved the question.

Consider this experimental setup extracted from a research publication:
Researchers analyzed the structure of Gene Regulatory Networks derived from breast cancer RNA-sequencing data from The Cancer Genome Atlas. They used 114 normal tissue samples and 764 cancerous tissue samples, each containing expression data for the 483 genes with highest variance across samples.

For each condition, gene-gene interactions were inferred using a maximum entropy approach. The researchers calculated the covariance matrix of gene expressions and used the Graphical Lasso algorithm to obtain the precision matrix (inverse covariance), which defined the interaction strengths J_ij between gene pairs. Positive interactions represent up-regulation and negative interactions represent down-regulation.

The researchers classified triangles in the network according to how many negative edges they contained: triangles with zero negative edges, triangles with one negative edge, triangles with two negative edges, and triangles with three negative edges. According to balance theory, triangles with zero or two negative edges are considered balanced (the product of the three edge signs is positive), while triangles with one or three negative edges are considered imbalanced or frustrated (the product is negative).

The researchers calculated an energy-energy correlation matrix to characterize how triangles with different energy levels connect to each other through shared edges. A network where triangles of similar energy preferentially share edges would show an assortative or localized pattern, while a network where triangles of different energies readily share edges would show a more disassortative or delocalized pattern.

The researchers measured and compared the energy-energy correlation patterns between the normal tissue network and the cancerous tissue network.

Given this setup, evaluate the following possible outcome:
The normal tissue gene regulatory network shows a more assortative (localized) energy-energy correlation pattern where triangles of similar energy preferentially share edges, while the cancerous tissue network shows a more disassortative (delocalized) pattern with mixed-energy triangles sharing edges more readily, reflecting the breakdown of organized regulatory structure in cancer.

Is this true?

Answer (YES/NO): YES